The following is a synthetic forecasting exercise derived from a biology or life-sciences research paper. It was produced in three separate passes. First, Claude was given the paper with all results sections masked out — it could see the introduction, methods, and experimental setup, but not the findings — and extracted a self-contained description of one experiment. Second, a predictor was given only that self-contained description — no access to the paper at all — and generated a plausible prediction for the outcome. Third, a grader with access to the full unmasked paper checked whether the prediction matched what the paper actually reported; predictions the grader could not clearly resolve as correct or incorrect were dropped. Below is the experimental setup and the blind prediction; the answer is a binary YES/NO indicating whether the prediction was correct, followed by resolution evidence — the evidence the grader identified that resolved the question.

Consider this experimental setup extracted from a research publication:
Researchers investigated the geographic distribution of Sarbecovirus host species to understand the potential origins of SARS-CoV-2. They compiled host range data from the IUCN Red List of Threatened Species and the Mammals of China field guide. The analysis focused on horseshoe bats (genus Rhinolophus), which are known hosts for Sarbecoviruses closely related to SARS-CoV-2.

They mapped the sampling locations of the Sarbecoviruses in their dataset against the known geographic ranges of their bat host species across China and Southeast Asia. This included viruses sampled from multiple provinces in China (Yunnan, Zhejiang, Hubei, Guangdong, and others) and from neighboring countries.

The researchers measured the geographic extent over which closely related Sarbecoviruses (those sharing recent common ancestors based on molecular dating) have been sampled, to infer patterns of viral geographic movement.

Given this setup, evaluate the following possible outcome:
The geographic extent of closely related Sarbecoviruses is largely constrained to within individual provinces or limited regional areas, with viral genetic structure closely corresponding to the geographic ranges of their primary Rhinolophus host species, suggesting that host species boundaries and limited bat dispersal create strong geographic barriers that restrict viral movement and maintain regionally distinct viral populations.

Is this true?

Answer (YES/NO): NO